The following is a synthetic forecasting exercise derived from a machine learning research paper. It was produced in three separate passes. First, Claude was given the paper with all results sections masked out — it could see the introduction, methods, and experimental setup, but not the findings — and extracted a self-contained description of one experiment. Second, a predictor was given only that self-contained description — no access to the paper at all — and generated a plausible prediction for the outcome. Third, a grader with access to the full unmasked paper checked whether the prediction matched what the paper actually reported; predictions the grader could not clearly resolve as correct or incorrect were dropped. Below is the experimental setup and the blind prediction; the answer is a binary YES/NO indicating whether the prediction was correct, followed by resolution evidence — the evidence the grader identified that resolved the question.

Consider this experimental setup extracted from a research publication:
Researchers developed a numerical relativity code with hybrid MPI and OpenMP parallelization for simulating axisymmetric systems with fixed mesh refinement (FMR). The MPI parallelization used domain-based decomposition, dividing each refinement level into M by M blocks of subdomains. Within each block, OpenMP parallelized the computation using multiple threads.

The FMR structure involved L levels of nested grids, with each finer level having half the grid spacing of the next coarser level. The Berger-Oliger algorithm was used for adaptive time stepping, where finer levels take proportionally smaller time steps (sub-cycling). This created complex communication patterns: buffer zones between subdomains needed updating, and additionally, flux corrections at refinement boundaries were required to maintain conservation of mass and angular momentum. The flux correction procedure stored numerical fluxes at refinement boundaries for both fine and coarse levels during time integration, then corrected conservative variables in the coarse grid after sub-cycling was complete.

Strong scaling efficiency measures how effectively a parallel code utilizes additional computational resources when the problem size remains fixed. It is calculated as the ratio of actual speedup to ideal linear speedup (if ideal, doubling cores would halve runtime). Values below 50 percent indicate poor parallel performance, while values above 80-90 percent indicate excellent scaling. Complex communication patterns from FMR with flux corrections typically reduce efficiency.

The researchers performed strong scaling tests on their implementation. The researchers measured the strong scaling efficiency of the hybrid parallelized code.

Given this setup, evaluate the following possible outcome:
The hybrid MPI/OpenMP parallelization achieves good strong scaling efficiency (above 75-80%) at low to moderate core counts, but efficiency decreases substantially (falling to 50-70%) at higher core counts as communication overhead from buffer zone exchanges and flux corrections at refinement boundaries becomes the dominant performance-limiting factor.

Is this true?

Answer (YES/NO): NO